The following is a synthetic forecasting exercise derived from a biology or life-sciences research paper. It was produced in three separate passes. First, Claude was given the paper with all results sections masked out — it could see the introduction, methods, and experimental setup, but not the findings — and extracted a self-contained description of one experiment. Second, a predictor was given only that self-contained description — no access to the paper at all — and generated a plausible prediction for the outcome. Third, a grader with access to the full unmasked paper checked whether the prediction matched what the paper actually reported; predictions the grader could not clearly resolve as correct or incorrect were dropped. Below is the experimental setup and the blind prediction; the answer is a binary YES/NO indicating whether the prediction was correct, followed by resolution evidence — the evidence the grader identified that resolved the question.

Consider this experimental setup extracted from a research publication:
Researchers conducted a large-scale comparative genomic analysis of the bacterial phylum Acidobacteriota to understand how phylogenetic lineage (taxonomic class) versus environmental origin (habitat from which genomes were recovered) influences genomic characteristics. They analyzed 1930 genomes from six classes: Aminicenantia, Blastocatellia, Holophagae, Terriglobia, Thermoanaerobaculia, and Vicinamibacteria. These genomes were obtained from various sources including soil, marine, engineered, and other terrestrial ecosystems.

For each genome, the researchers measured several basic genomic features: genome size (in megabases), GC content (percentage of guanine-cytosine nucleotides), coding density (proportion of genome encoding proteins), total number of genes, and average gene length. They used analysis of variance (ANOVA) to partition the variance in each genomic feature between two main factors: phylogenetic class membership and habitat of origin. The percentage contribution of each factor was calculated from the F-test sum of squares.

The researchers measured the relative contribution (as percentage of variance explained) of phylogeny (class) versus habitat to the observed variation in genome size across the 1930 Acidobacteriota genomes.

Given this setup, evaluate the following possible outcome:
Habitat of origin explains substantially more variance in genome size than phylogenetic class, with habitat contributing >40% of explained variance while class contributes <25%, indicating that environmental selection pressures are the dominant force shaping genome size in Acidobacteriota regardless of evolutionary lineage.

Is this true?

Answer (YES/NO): NO